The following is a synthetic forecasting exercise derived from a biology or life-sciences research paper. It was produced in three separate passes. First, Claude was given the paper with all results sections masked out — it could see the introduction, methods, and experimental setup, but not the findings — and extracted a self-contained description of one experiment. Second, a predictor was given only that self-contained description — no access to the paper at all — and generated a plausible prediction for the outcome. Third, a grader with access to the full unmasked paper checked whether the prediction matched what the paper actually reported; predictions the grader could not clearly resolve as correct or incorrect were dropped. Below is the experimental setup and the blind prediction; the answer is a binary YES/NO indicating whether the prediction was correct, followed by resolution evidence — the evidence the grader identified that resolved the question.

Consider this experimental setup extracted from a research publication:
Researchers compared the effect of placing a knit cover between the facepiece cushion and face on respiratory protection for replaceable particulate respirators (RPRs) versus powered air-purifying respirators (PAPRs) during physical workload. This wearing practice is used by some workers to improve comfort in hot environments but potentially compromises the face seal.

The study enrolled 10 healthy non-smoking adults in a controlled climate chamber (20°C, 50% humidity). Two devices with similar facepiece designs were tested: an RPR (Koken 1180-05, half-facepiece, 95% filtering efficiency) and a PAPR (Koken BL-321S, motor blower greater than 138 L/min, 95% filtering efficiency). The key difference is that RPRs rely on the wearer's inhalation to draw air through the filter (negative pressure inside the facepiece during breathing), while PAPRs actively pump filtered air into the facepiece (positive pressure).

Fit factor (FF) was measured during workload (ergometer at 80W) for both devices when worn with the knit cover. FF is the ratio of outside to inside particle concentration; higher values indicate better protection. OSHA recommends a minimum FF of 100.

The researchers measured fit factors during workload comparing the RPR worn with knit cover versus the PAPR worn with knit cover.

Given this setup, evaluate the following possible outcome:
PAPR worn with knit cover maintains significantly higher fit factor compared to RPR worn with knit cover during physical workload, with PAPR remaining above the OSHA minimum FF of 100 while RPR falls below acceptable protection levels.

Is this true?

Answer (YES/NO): YES